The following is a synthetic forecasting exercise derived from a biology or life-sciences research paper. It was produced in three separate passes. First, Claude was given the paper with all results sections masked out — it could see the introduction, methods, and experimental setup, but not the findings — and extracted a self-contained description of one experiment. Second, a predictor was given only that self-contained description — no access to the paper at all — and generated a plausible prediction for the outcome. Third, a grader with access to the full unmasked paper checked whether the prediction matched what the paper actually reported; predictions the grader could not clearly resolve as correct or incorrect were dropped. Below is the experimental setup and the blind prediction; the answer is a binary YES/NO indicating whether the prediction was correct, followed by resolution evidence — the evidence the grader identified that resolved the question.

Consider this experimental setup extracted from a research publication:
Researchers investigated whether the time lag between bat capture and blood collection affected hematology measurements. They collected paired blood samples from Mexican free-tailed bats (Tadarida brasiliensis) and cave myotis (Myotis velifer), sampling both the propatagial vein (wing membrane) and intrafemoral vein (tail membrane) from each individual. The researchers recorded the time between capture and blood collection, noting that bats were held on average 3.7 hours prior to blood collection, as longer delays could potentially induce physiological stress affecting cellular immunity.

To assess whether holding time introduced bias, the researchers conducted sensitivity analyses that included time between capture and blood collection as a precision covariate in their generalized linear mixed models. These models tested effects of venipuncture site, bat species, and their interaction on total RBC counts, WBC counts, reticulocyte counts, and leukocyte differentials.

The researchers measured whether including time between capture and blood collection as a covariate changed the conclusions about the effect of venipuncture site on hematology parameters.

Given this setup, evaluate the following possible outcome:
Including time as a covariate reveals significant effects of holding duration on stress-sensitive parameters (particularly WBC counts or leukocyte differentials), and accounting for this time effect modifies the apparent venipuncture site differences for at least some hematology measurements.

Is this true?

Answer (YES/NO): NO